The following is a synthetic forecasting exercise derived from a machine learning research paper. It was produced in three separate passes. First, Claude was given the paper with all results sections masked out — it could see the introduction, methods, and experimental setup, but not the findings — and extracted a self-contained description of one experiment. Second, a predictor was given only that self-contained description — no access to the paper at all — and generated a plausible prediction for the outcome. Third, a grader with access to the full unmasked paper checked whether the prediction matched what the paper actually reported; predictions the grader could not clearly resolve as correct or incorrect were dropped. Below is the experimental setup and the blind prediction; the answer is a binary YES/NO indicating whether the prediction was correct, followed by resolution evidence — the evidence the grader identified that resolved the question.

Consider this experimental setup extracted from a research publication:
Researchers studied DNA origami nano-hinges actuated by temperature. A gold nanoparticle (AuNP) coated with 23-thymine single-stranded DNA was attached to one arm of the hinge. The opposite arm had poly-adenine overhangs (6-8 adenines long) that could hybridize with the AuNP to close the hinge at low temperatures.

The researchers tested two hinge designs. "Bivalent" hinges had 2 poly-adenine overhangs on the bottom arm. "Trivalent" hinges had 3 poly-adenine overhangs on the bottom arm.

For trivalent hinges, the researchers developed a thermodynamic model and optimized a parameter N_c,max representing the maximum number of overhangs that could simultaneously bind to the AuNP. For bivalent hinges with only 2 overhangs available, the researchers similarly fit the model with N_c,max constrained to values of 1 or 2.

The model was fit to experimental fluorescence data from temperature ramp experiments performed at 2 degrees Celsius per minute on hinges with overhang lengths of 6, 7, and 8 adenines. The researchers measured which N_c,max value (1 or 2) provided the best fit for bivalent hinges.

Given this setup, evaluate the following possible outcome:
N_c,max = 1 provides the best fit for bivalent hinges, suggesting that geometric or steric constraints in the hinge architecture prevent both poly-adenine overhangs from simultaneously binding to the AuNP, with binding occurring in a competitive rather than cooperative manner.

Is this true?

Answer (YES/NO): NO